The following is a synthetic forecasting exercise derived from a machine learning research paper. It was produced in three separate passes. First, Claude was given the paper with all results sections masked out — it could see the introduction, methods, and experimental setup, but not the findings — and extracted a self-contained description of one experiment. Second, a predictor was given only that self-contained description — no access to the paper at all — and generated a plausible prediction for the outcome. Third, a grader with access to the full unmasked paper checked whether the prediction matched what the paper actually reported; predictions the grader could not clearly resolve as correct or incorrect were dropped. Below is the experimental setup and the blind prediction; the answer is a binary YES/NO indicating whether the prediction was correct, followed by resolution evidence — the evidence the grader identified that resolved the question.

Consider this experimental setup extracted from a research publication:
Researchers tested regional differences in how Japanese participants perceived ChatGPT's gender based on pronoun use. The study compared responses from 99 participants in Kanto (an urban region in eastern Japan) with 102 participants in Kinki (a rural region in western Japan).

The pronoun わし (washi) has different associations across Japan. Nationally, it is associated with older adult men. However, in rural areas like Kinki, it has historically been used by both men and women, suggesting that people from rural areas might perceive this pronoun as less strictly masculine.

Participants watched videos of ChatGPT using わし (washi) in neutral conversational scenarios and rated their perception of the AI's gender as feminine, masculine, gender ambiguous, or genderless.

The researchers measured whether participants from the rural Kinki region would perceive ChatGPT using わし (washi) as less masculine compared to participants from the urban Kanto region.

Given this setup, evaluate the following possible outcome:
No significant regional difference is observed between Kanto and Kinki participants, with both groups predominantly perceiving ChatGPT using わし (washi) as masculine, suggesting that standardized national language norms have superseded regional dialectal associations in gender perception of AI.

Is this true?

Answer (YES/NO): NO